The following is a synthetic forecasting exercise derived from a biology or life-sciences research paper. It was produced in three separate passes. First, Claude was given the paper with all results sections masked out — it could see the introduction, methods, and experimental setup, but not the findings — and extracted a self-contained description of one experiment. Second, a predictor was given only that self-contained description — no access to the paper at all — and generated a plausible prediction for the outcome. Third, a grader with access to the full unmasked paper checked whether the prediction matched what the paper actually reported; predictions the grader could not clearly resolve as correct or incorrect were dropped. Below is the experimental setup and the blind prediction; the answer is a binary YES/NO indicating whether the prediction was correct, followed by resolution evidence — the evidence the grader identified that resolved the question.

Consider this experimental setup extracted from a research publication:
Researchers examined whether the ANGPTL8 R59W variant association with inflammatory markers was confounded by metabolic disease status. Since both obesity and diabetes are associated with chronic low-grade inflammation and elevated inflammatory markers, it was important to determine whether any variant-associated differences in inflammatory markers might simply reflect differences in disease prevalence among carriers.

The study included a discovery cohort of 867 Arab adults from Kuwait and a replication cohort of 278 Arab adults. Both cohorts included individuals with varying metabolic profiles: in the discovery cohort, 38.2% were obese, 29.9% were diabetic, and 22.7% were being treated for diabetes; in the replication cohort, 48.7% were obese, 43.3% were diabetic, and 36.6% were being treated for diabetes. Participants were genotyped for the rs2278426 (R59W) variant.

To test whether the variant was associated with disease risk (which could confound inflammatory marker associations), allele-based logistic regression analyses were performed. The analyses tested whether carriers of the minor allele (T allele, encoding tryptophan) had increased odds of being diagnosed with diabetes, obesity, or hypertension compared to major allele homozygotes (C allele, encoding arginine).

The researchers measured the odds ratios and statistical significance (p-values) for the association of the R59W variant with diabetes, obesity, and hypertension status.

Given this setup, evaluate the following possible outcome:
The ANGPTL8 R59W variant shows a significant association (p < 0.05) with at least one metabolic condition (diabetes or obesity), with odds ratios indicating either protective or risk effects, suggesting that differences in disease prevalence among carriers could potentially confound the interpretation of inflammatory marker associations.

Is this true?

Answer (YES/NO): NO